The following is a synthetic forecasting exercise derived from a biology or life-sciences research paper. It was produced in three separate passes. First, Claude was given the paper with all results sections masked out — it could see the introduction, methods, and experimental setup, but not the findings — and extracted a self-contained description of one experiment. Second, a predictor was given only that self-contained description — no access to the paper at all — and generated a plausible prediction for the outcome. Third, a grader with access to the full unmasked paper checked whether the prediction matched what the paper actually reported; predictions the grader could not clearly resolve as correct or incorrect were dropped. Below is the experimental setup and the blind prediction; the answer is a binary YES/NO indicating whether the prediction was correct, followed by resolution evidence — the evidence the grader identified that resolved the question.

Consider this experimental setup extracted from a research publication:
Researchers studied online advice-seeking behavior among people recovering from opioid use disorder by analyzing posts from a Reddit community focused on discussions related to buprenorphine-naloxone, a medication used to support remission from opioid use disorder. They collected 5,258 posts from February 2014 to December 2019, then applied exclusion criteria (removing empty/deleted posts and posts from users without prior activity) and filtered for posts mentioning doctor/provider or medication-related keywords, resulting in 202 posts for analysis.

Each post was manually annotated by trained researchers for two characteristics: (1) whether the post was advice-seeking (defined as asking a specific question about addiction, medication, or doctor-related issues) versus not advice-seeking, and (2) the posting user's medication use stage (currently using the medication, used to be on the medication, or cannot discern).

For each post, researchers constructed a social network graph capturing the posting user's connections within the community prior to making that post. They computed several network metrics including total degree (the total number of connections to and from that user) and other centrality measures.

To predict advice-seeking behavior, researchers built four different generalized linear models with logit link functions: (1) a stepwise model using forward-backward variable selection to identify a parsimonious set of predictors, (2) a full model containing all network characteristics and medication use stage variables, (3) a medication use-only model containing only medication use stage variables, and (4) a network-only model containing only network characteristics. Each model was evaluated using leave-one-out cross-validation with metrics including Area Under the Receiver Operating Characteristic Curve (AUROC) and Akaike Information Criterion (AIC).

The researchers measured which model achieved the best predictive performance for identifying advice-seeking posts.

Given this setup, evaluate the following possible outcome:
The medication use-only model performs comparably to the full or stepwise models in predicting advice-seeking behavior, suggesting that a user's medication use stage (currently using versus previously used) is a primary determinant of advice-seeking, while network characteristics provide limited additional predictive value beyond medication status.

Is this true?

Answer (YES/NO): NO